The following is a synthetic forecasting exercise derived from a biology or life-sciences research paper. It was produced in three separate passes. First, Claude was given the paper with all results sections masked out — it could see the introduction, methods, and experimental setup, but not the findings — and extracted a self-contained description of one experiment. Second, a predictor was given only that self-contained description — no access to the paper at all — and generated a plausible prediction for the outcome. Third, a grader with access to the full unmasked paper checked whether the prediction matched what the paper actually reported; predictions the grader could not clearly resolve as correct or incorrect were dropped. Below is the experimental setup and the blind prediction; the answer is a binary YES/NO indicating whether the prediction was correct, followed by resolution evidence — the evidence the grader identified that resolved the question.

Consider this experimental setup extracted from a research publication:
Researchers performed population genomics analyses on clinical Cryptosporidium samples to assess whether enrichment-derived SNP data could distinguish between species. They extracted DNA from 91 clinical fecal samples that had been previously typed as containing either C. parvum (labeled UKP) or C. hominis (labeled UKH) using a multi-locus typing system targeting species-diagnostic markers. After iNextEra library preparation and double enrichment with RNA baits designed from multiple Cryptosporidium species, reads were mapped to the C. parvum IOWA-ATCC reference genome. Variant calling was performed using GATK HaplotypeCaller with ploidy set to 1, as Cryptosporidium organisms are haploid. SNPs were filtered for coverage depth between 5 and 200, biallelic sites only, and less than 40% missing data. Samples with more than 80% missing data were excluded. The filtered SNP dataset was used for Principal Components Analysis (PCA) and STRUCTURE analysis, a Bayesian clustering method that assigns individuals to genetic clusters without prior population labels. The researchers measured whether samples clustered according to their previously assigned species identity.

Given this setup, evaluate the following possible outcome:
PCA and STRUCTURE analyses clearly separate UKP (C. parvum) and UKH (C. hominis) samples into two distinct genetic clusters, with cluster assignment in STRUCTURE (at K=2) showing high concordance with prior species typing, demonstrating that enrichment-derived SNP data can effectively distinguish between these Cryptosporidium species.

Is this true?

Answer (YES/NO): YES